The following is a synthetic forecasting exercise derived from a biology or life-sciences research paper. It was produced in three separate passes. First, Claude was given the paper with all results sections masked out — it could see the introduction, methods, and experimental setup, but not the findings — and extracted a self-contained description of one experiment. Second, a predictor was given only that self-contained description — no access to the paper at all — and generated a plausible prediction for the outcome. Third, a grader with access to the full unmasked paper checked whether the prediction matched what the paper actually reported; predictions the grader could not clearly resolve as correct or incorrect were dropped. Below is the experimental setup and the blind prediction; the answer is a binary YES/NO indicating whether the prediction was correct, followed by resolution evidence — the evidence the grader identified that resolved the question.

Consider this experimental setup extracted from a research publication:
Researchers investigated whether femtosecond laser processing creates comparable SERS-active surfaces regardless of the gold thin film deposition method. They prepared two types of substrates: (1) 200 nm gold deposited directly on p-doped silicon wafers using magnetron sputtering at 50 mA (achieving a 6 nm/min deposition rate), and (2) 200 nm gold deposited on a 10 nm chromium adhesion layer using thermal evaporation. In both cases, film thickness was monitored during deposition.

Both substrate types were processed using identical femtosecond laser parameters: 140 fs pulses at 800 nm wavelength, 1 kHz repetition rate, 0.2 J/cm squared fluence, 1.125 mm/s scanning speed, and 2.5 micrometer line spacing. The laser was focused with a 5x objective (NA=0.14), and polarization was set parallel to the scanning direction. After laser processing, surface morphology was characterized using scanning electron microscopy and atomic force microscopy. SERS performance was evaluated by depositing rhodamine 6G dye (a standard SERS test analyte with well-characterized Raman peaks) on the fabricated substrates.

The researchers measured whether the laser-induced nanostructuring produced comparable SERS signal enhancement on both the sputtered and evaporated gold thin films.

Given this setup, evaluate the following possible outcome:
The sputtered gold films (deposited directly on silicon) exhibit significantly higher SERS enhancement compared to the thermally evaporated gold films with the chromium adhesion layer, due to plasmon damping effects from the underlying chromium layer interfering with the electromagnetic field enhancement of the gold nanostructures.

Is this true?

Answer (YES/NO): NO